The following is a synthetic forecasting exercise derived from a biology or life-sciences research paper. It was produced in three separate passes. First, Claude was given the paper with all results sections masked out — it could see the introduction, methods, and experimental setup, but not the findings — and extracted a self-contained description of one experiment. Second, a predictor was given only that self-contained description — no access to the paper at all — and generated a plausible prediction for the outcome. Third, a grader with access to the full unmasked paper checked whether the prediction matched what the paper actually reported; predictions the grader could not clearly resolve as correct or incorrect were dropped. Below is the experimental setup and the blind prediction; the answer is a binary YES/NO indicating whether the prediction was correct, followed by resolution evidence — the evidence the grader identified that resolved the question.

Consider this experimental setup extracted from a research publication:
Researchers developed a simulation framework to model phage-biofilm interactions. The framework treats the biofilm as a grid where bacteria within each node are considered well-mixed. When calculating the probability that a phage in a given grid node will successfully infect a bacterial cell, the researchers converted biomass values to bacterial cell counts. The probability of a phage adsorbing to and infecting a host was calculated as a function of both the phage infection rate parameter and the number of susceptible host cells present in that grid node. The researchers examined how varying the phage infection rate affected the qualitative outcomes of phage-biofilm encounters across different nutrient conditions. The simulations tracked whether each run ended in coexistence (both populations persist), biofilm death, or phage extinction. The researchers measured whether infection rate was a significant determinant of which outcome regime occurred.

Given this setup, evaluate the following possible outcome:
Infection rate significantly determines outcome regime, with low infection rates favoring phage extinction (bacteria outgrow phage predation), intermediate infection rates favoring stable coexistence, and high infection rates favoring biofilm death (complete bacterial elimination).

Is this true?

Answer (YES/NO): NO